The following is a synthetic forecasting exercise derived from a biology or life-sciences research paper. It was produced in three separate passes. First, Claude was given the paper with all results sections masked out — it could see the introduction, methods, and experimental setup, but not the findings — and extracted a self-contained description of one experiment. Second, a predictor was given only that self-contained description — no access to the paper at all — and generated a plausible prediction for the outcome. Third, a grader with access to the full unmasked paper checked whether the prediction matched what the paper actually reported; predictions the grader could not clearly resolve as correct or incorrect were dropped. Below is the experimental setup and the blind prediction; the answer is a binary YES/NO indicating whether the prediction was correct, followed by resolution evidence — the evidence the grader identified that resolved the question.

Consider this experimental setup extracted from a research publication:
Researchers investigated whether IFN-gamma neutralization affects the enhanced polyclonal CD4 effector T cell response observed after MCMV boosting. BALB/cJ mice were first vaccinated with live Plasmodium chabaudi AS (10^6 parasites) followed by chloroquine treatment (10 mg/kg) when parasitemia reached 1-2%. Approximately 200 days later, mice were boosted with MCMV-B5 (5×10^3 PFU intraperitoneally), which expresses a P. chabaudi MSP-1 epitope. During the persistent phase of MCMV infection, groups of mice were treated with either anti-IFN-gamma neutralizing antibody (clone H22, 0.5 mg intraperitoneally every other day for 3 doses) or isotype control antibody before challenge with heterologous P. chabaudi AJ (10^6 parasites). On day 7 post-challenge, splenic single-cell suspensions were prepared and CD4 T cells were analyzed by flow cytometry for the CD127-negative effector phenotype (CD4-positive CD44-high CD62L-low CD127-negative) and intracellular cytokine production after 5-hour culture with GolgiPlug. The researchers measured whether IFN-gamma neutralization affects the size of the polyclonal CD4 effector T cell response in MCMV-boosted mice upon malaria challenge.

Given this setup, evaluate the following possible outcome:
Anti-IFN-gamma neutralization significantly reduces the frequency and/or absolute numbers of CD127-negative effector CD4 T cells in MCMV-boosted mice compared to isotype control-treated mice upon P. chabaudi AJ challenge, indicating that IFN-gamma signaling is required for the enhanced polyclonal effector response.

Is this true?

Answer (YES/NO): YES